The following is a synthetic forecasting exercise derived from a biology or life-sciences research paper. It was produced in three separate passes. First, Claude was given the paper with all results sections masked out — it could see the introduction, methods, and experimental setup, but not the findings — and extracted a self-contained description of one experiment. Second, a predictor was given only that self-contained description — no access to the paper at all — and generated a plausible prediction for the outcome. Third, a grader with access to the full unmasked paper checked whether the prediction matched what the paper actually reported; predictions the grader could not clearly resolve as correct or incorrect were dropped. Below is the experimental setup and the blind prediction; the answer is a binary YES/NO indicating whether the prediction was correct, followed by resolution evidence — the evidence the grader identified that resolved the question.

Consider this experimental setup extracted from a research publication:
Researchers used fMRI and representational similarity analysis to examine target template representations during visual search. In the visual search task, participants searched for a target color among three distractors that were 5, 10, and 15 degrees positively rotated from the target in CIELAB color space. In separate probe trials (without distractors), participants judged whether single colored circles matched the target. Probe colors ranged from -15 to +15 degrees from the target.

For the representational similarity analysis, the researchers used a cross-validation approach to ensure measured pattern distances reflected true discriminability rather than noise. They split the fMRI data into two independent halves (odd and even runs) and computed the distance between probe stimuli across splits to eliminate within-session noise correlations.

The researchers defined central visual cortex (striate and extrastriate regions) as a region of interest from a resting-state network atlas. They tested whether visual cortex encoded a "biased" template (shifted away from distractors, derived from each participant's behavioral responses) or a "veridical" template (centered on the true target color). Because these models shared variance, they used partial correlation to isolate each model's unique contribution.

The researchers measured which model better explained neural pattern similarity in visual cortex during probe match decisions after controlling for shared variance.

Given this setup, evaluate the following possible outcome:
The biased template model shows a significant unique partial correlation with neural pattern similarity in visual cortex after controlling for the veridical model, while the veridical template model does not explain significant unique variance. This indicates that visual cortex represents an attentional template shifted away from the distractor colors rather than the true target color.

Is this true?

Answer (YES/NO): NO